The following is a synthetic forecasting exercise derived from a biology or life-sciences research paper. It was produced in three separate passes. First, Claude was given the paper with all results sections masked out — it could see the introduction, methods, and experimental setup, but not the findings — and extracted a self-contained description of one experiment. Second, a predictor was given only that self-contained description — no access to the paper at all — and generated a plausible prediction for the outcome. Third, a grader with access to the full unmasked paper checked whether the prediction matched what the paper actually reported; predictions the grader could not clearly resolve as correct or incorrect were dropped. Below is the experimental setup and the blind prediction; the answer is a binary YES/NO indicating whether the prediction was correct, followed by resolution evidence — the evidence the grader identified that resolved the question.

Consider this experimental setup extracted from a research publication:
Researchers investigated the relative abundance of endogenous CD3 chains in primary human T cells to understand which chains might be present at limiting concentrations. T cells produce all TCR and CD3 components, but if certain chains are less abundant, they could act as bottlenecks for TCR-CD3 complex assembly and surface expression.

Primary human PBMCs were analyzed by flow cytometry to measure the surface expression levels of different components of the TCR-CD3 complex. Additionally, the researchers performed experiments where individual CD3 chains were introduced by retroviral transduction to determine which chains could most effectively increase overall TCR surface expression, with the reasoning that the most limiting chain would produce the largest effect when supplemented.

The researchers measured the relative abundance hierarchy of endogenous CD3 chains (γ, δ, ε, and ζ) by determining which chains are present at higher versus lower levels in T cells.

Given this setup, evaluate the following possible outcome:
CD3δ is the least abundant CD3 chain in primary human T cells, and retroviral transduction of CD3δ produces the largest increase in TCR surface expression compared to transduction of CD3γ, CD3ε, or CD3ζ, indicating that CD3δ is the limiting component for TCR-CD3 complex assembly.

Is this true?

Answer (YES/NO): NO